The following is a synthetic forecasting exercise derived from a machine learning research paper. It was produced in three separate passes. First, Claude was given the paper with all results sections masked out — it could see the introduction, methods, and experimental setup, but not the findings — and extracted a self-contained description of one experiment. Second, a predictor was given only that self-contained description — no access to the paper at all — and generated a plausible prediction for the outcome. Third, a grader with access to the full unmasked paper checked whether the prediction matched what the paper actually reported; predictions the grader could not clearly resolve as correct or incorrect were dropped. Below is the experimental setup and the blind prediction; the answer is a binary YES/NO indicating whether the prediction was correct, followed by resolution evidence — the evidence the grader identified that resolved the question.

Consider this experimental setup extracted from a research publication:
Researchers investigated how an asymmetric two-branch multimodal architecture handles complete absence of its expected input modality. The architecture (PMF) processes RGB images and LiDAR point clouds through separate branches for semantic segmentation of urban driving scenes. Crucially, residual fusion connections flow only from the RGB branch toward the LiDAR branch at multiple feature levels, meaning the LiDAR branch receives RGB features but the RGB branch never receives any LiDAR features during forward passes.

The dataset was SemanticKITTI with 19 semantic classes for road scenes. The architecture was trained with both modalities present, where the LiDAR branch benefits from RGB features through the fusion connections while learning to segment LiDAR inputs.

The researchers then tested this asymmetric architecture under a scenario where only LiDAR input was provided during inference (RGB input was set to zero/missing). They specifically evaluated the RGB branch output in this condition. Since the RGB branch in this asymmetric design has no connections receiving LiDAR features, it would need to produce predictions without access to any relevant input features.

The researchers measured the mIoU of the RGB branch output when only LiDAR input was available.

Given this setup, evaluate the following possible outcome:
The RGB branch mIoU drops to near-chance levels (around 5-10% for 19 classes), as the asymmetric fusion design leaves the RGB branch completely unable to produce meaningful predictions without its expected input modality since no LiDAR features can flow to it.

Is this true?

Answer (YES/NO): NO